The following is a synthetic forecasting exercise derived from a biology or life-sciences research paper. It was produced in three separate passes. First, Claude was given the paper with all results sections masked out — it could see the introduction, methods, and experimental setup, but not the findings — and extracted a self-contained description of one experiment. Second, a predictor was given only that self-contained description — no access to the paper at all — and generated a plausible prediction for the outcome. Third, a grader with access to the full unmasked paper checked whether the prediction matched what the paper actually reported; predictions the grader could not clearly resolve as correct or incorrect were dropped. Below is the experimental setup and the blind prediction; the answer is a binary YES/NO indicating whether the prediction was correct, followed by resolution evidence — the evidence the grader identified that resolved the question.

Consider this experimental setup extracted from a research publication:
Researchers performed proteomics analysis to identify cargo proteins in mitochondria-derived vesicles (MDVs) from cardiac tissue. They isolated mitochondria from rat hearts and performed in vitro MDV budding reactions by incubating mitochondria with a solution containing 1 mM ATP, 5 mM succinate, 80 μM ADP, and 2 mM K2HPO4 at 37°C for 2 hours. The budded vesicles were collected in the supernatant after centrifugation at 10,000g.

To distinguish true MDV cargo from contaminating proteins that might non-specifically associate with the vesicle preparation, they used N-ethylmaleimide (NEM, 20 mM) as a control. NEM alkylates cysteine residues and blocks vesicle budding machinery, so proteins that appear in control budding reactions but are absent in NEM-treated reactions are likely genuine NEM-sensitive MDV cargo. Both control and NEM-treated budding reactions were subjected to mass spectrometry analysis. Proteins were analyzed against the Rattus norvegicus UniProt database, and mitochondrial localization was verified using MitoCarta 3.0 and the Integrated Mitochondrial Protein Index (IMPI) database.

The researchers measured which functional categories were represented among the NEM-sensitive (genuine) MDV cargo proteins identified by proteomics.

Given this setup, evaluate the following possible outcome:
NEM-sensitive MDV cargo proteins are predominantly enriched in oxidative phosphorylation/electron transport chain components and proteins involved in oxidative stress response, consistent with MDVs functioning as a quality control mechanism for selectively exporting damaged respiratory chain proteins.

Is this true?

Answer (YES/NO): NO